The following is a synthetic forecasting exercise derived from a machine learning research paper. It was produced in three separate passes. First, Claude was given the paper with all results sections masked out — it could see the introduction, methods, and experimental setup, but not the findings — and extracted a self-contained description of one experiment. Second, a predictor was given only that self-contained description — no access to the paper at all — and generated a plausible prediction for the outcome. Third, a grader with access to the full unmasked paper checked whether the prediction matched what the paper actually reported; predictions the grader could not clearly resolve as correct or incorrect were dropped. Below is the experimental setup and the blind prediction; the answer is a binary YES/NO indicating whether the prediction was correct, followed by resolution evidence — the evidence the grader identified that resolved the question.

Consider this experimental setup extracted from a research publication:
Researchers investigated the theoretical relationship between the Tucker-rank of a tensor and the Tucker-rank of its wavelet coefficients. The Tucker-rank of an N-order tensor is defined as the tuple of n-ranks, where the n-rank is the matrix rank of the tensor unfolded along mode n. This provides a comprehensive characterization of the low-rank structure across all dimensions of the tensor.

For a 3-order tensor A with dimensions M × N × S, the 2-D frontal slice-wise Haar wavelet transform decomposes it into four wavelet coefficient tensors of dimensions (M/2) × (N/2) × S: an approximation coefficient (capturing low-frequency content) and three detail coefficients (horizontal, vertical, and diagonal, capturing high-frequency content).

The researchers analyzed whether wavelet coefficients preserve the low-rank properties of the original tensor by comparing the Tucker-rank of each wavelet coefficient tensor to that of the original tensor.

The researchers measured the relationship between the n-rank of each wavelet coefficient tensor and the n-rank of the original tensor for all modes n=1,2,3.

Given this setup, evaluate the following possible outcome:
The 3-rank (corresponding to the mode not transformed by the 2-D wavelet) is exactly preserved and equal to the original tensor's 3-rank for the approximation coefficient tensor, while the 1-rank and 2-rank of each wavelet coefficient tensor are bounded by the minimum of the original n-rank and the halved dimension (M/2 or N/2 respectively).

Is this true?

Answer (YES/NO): NO